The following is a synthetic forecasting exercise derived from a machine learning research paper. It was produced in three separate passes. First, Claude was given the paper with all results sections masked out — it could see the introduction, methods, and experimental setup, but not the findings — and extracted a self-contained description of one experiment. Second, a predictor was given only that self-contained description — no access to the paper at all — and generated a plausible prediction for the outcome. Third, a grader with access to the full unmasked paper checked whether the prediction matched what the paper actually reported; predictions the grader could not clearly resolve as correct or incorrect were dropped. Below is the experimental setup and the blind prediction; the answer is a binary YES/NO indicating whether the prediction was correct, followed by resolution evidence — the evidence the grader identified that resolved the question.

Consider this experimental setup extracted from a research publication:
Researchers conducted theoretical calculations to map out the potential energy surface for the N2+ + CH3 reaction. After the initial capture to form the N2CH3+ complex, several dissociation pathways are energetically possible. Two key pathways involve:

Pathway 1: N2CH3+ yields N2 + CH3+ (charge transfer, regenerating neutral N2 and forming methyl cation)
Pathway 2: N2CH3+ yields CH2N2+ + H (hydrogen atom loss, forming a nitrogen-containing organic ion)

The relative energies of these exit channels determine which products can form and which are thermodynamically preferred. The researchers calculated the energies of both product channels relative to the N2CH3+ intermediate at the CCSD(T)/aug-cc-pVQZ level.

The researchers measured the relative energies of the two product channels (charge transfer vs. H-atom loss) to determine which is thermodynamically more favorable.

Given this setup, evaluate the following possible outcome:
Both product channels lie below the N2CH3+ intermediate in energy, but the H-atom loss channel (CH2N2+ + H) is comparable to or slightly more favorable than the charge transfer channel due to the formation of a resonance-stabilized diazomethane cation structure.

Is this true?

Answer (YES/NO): NO